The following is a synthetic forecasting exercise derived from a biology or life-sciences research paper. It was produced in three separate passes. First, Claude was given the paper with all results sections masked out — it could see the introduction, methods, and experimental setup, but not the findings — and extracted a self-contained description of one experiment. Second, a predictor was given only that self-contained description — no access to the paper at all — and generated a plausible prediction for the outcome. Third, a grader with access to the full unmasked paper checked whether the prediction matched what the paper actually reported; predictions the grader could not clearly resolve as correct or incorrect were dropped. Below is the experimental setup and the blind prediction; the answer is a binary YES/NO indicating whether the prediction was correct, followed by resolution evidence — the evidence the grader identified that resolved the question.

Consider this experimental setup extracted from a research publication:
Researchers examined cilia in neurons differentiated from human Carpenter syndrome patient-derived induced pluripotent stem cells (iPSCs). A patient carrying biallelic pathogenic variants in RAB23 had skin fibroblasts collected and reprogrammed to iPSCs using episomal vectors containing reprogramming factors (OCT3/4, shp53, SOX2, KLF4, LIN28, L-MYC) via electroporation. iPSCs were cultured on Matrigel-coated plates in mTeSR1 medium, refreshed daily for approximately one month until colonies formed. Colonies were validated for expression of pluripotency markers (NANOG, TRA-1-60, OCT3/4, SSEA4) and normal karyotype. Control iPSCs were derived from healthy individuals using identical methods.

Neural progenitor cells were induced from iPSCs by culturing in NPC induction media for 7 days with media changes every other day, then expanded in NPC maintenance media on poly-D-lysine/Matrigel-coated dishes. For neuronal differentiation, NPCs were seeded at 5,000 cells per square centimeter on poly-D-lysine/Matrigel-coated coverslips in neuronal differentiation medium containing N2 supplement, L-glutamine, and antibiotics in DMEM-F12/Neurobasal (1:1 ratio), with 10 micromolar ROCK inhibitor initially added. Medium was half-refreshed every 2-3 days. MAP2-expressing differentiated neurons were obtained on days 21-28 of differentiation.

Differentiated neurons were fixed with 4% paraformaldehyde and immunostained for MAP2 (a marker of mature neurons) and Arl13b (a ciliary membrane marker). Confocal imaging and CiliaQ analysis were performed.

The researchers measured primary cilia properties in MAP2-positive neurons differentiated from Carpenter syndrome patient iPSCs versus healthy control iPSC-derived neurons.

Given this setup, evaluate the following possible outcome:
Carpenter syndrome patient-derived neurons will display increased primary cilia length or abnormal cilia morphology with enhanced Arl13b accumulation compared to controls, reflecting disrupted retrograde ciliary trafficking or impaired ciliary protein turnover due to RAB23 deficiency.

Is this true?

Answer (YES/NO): NO